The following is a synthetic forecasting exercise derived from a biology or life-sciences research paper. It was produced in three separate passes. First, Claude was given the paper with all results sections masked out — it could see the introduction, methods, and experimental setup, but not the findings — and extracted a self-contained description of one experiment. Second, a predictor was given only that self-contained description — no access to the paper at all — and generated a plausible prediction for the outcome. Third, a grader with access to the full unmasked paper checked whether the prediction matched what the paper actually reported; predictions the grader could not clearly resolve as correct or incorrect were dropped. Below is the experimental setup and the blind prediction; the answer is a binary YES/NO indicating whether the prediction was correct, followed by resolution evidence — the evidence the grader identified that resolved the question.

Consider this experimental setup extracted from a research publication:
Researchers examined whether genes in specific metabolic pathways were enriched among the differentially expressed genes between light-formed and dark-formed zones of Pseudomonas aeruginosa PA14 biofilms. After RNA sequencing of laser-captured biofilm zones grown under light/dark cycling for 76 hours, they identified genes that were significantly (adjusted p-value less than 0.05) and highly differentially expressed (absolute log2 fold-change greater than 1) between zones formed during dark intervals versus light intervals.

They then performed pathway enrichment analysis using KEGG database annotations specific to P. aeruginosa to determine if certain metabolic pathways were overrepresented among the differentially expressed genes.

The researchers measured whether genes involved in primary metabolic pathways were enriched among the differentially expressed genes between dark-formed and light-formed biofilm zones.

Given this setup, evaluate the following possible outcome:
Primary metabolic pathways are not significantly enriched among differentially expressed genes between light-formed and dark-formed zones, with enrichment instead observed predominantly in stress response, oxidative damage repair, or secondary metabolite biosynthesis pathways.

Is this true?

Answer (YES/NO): NO